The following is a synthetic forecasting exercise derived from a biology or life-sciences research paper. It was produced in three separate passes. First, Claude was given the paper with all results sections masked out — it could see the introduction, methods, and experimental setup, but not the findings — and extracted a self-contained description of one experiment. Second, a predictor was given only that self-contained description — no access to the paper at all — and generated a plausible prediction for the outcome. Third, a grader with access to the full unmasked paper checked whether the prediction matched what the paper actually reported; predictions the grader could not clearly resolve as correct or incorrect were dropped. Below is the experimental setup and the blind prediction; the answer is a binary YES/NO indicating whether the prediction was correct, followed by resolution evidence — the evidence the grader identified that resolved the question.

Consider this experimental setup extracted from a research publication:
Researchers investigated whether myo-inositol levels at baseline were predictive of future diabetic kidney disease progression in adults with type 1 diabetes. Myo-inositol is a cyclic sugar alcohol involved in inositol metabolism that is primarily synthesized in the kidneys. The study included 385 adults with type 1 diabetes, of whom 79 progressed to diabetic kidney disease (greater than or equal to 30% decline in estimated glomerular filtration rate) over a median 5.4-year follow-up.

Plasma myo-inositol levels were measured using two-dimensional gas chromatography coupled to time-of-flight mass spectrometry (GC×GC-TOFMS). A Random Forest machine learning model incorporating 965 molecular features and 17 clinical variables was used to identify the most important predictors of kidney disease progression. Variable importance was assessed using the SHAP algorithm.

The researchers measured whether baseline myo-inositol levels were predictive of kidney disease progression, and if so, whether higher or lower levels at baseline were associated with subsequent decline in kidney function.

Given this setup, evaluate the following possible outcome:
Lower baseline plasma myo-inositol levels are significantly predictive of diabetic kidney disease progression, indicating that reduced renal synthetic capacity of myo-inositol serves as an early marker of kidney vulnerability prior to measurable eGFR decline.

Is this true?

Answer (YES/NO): NO